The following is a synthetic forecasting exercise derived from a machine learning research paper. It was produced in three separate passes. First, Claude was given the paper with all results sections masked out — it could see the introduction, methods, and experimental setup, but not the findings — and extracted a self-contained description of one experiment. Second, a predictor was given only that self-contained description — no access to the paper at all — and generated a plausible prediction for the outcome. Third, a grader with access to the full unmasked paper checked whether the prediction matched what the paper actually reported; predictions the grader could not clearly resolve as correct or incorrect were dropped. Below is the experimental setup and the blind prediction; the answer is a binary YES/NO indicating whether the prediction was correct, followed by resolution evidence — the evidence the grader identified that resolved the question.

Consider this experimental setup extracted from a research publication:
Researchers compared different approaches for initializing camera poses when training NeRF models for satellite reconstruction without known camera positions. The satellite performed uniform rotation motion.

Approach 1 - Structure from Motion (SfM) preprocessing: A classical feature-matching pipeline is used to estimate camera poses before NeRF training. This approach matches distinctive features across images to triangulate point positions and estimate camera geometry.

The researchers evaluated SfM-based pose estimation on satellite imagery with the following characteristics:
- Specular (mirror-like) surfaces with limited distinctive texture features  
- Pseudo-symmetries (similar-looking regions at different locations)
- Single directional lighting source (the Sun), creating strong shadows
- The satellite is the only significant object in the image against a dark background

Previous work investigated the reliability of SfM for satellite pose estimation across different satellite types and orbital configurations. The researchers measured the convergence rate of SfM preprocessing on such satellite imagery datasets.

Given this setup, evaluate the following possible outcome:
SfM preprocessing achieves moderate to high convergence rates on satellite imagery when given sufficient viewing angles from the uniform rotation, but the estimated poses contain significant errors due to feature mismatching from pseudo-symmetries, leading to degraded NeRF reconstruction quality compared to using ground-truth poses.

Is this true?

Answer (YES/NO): NO